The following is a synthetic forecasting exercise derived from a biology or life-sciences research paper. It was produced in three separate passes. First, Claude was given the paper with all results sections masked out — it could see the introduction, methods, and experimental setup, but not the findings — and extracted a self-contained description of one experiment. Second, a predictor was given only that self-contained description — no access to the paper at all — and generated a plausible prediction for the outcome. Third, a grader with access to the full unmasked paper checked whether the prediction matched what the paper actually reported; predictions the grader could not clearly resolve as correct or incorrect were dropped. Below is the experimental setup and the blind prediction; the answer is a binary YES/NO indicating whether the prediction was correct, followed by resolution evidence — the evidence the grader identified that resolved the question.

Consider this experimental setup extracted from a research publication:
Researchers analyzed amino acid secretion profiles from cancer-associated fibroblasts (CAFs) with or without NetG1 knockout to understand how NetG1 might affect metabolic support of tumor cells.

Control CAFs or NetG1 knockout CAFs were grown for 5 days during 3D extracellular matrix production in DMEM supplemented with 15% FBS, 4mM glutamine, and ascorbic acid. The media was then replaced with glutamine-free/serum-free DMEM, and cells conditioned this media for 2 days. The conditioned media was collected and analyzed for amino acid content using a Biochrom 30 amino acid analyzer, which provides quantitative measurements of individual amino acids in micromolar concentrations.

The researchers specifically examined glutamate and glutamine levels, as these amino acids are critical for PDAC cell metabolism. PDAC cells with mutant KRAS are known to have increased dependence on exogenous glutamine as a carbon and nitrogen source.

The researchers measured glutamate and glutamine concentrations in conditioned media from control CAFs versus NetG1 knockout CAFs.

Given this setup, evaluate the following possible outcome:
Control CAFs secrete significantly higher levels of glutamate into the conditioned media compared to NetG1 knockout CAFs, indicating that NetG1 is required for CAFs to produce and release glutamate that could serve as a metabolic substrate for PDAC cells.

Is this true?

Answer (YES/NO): YES